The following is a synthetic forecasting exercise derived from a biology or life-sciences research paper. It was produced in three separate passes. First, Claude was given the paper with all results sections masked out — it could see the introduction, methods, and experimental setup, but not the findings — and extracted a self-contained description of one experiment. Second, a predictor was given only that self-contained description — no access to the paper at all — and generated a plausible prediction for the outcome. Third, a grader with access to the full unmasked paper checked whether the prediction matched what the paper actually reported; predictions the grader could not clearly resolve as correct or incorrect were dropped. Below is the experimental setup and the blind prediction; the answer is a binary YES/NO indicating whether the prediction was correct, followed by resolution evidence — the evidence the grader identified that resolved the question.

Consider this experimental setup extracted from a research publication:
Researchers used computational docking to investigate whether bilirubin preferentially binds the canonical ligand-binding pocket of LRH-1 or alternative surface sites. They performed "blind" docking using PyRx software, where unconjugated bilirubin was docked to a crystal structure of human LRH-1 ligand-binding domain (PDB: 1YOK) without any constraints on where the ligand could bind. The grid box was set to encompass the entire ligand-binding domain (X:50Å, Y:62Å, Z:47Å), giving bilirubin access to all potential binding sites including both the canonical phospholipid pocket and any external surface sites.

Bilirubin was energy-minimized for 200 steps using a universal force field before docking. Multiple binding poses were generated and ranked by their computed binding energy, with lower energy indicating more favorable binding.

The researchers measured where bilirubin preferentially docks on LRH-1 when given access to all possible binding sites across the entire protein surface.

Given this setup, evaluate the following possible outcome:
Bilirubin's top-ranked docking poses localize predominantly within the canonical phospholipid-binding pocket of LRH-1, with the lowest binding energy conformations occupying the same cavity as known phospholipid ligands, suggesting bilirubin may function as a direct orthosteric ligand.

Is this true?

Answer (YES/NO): YES